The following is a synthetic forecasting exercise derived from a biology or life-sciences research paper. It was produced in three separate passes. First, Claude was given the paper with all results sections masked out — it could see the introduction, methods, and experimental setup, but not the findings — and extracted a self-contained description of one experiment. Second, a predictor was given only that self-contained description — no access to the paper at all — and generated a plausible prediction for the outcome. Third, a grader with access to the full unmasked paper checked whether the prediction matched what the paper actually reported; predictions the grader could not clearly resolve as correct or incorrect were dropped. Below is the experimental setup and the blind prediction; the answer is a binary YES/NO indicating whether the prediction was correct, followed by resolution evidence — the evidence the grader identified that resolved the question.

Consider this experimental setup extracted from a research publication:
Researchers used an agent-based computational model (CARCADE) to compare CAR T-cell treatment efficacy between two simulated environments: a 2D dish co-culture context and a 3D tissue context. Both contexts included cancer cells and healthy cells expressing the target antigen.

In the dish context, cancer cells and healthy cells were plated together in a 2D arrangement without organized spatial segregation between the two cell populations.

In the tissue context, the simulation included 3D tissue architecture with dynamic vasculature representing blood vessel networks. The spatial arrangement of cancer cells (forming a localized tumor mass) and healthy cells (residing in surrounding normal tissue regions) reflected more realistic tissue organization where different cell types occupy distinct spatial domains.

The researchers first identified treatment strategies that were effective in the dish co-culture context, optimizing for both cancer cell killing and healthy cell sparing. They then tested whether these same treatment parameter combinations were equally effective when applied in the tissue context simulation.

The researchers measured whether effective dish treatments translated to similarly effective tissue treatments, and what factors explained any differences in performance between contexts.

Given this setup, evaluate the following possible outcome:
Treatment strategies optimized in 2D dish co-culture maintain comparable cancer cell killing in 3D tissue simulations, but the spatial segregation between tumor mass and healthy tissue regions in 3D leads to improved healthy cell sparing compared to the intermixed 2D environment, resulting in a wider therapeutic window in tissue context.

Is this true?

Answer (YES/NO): NO